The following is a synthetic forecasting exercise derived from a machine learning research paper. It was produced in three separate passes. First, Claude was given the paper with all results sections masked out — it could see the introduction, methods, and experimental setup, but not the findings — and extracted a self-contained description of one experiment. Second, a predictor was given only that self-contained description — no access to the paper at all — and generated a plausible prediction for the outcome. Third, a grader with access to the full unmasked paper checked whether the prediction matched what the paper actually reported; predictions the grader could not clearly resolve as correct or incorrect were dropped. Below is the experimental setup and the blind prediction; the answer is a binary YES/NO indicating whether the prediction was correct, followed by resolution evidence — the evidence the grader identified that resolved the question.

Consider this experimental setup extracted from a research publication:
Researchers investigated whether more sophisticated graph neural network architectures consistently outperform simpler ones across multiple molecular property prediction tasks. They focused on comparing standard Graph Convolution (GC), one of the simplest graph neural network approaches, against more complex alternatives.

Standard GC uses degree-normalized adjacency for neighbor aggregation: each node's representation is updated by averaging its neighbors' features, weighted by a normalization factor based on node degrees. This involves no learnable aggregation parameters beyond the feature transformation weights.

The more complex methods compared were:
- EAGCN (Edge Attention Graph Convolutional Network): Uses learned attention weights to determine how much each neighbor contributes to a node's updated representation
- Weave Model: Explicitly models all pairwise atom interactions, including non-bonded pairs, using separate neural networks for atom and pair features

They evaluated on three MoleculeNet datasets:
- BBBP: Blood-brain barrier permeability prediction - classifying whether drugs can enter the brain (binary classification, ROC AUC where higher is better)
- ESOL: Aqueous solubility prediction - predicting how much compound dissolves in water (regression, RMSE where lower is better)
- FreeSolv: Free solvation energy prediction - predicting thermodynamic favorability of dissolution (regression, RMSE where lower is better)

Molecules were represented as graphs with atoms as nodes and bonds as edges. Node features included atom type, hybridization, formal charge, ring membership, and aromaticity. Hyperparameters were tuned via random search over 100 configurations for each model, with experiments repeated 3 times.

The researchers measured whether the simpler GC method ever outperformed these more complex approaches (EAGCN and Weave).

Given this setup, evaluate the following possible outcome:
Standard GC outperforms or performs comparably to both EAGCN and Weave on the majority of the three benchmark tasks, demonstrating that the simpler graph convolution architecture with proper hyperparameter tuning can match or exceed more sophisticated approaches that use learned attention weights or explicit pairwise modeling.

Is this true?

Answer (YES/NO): YES